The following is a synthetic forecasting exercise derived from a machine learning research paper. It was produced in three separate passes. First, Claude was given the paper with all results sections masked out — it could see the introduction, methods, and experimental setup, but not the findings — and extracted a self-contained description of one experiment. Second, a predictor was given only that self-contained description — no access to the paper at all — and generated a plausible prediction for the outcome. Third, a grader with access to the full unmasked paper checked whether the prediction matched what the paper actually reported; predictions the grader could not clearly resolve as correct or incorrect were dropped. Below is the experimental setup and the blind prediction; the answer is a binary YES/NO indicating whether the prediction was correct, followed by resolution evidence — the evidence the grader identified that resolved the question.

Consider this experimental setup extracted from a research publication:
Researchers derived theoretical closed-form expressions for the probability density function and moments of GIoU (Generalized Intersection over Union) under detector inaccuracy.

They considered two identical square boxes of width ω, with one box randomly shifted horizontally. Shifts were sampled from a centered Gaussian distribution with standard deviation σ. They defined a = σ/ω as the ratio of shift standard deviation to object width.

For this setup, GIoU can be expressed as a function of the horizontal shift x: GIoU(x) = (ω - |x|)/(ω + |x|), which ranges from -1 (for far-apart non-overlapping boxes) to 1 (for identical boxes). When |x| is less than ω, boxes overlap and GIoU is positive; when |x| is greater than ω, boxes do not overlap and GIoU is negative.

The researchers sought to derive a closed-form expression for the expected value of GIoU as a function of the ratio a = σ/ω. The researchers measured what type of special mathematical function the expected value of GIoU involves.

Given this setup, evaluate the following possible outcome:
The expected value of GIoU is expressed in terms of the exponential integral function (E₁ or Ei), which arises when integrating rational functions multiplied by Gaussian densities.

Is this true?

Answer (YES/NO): NO